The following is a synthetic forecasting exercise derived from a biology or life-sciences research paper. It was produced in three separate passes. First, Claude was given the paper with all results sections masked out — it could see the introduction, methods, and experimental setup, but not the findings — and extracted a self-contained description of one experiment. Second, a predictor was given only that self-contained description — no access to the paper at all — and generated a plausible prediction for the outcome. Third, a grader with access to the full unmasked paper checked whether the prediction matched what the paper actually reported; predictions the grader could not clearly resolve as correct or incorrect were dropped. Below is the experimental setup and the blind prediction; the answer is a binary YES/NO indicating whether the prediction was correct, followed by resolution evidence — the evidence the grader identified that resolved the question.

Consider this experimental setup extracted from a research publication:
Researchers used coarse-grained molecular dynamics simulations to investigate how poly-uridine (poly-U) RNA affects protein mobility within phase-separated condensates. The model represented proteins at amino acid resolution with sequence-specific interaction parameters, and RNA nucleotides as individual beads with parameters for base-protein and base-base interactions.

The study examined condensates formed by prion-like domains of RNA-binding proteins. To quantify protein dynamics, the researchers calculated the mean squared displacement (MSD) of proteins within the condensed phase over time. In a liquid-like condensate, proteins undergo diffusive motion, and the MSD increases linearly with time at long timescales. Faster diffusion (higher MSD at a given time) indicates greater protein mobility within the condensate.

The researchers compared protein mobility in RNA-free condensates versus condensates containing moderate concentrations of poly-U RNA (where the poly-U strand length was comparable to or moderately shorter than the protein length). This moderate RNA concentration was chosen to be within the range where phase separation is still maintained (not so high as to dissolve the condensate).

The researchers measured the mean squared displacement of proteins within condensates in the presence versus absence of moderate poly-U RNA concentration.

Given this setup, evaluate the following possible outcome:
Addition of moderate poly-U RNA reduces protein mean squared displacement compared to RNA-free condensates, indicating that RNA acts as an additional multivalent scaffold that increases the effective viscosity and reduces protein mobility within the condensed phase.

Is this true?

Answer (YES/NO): NO